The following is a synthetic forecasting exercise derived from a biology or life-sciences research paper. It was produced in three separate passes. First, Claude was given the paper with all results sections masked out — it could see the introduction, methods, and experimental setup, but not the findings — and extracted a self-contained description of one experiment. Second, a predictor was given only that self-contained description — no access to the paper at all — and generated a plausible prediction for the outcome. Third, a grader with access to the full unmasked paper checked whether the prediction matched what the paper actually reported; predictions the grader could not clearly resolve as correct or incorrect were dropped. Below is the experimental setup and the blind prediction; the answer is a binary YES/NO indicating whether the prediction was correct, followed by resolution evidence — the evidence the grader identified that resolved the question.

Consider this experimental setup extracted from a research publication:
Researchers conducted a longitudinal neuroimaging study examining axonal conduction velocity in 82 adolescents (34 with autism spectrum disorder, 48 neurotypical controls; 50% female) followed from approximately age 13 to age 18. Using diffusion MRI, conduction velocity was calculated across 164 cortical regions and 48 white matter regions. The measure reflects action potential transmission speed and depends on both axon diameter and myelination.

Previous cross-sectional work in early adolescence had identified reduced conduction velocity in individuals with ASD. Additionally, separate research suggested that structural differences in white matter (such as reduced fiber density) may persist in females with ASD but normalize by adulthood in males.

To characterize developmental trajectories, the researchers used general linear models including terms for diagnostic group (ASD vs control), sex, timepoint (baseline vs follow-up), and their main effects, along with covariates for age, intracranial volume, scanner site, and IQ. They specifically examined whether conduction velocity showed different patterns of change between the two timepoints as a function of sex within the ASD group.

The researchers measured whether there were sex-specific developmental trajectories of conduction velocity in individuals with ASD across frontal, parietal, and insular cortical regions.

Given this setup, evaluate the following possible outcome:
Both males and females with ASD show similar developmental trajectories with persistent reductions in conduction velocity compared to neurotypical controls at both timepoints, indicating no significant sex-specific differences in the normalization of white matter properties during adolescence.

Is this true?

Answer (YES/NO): NO